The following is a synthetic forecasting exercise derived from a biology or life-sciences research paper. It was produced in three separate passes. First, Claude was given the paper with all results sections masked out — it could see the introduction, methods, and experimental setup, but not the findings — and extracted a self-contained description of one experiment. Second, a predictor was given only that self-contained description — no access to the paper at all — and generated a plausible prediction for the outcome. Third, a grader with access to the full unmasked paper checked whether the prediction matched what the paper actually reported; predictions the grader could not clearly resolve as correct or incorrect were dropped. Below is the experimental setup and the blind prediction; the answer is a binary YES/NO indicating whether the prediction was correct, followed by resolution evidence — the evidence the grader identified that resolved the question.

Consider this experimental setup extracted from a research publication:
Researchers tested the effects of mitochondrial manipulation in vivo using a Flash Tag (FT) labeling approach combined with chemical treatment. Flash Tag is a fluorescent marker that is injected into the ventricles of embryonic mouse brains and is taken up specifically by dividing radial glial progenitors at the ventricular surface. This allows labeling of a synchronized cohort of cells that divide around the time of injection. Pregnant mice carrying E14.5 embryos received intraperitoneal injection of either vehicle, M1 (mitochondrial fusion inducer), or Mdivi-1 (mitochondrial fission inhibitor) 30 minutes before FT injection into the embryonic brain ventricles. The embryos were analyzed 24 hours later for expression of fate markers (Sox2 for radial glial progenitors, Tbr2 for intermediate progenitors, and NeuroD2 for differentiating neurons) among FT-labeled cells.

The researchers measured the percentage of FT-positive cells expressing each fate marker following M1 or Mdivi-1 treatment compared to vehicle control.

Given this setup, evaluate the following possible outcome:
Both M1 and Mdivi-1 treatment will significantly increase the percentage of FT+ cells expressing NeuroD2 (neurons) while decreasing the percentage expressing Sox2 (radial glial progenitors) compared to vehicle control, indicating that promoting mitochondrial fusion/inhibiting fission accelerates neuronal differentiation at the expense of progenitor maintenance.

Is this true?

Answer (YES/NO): NO